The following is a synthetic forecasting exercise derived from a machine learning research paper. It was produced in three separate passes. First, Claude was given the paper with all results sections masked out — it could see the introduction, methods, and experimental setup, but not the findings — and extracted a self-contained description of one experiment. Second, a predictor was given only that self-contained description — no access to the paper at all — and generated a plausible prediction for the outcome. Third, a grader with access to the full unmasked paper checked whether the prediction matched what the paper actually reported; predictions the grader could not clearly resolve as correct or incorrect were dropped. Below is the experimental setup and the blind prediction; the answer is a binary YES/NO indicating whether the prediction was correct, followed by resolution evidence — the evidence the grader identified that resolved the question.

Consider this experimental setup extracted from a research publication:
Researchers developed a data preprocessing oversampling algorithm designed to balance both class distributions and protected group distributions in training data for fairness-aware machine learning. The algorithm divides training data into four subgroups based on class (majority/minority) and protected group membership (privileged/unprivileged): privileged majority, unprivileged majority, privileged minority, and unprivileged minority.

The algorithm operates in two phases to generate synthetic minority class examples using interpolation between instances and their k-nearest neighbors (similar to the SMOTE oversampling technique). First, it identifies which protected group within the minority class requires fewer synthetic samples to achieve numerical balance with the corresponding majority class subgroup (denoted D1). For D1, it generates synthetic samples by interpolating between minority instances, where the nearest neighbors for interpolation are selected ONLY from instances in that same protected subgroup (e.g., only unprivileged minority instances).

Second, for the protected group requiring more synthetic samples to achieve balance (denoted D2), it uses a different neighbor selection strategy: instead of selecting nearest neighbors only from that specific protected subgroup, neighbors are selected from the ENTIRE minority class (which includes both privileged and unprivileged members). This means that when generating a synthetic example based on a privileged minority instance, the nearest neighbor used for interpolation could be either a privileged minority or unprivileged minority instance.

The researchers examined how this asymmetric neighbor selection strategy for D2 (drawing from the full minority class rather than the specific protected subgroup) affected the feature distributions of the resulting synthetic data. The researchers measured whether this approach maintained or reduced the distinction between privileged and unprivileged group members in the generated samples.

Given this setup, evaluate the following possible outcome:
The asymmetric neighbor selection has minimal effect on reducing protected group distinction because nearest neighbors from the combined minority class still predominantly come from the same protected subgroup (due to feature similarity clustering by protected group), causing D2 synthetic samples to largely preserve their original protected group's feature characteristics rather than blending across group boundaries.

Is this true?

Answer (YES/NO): NO